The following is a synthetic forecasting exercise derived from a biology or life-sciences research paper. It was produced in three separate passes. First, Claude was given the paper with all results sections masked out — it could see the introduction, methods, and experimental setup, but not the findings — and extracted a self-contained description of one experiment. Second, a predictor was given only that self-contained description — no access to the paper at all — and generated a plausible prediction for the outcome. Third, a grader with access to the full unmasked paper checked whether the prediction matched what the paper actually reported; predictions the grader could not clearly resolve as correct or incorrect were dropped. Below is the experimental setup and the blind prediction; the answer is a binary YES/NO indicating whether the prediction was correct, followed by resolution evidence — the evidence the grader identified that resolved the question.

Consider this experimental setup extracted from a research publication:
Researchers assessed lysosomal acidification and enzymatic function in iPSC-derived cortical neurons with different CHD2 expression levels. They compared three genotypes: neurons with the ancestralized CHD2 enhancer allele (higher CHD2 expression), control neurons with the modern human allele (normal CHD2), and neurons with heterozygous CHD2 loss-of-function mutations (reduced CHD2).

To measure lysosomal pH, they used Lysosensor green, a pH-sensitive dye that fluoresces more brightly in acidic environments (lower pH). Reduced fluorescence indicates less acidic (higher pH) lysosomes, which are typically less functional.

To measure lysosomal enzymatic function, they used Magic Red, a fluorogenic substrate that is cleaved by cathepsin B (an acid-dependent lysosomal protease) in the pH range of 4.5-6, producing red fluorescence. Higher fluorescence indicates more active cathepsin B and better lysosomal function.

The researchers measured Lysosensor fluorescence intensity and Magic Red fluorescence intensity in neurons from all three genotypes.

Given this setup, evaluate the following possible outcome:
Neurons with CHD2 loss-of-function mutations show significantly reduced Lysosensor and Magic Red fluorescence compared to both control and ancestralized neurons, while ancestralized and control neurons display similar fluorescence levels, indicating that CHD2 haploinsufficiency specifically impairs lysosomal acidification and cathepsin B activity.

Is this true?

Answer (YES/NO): NO